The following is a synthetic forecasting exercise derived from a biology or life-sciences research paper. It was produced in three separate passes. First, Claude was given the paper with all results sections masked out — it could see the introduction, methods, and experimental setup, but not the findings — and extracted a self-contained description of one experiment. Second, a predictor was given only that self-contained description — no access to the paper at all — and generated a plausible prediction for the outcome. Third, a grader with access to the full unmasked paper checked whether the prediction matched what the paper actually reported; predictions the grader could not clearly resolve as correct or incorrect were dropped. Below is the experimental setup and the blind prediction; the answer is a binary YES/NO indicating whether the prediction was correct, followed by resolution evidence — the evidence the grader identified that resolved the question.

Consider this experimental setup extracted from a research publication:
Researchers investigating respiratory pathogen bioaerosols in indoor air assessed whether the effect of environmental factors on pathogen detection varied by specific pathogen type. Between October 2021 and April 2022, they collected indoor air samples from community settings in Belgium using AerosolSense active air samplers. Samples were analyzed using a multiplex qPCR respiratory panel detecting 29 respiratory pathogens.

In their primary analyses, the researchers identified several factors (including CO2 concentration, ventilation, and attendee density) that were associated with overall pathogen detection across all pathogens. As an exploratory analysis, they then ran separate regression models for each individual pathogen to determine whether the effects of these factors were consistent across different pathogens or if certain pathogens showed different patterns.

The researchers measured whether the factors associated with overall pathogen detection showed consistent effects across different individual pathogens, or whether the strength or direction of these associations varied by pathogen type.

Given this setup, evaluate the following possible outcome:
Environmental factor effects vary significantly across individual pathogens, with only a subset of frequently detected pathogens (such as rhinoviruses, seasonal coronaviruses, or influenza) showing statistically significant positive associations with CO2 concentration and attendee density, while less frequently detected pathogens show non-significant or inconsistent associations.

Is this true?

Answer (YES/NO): NO